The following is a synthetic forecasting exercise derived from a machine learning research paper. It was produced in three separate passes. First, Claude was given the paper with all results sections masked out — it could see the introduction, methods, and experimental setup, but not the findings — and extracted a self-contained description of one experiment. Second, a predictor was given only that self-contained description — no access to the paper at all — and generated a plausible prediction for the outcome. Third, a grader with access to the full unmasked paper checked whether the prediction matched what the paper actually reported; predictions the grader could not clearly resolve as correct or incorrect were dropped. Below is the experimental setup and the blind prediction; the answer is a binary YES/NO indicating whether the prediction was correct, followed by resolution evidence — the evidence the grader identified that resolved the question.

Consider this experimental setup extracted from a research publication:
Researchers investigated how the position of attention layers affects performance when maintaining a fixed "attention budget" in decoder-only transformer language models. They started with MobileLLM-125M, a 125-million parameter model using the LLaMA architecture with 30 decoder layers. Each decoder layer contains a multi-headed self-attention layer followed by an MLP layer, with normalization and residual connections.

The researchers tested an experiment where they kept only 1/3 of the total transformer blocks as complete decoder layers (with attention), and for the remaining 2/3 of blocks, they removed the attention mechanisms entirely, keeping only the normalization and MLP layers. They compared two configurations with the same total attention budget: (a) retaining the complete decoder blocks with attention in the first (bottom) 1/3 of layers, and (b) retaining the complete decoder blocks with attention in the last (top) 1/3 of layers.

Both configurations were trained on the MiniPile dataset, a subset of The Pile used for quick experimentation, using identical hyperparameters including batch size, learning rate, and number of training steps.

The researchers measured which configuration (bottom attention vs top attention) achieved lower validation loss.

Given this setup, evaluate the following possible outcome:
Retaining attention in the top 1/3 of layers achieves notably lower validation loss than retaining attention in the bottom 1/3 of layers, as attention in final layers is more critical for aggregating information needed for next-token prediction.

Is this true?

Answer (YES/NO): NO